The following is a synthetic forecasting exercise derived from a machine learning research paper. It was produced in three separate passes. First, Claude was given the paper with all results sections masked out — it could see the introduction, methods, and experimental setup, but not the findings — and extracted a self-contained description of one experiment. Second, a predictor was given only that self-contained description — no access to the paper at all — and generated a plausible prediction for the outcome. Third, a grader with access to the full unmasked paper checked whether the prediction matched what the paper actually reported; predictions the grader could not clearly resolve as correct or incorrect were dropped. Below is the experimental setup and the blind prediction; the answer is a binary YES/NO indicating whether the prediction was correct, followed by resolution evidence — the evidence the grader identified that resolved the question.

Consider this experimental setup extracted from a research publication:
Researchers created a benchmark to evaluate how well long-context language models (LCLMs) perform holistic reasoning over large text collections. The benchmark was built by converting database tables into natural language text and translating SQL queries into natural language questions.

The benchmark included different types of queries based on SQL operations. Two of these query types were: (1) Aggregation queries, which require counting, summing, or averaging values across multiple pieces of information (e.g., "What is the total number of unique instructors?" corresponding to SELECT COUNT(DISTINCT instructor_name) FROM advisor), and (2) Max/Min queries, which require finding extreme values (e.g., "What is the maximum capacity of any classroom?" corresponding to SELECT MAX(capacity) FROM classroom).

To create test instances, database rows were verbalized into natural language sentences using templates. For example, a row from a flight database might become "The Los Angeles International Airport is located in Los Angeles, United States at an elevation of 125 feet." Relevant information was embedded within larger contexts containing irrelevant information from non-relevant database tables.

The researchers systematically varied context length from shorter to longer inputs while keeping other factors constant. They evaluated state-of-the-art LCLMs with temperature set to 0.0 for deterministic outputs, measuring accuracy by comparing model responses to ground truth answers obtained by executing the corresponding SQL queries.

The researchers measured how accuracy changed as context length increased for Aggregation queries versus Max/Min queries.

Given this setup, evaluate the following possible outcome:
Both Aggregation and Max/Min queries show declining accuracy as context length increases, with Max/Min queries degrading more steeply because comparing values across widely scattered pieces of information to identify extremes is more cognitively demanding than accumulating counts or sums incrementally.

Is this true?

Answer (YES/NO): NO